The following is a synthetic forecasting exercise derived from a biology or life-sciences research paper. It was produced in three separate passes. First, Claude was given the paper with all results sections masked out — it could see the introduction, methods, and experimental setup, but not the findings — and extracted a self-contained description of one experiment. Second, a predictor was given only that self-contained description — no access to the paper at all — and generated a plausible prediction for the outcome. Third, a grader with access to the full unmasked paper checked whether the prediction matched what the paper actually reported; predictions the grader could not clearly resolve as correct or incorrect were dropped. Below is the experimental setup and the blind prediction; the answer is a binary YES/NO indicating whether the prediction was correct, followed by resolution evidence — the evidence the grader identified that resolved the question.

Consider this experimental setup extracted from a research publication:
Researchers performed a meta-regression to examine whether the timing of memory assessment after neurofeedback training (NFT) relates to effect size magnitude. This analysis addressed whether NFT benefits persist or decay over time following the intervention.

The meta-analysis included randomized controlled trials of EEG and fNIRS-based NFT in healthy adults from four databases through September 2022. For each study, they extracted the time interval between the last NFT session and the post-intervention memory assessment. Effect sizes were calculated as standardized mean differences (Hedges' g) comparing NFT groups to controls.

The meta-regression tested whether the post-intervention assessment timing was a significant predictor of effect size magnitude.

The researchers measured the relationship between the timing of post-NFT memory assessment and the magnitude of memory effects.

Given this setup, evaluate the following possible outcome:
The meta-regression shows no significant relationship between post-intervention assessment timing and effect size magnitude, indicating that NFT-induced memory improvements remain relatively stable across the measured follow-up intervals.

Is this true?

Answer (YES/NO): NO